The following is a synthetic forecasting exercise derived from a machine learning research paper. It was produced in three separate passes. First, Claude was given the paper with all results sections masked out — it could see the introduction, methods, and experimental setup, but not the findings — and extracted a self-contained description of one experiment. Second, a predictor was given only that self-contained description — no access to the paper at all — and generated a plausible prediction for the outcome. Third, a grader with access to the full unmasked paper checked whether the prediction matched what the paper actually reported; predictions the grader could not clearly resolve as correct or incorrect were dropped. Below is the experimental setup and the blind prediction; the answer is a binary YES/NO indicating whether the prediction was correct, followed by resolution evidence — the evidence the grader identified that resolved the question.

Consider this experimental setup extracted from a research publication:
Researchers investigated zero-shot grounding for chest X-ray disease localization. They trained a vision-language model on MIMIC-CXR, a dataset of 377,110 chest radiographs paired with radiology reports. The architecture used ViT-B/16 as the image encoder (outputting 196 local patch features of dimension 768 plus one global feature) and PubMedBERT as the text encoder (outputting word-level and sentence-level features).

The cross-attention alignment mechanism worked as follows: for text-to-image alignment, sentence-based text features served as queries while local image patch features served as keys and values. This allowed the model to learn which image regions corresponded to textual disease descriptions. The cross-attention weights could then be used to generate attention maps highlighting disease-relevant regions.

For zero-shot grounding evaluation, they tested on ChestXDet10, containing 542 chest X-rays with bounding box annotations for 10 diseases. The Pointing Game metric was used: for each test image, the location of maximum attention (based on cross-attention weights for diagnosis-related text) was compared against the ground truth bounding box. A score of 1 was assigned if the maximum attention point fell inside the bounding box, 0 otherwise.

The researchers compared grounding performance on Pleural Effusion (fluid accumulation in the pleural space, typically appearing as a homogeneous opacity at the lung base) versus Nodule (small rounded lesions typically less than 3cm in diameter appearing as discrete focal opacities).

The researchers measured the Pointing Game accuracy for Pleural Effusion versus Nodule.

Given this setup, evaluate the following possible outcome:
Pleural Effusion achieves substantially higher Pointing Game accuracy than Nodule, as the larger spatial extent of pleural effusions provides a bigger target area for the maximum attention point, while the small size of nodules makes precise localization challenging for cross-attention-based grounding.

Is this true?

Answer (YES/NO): YES